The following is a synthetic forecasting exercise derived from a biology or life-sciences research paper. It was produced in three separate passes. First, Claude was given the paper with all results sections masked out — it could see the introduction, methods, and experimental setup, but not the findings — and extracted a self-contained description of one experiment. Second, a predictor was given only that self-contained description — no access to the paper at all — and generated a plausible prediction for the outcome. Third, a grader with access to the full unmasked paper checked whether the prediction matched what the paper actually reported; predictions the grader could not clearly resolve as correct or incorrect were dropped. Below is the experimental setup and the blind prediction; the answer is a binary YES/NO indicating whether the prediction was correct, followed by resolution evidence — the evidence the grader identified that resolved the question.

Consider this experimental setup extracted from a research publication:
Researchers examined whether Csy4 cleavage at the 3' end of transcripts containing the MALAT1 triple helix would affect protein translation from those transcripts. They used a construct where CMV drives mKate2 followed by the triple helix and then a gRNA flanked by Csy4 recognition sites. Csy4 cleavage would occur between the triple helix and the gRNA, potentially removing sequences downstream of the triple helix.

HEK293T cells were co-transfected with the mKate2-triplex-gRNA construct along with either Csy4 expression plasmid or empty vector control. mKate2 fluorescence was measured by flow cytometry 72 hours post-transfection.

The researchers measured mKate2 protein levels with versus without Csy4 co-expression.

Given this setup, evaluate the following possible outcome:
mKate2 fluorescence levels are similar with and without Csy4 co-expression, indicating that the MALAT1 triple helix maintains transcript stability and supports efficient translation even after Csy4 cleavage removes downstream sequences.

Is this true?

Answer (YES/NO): NO